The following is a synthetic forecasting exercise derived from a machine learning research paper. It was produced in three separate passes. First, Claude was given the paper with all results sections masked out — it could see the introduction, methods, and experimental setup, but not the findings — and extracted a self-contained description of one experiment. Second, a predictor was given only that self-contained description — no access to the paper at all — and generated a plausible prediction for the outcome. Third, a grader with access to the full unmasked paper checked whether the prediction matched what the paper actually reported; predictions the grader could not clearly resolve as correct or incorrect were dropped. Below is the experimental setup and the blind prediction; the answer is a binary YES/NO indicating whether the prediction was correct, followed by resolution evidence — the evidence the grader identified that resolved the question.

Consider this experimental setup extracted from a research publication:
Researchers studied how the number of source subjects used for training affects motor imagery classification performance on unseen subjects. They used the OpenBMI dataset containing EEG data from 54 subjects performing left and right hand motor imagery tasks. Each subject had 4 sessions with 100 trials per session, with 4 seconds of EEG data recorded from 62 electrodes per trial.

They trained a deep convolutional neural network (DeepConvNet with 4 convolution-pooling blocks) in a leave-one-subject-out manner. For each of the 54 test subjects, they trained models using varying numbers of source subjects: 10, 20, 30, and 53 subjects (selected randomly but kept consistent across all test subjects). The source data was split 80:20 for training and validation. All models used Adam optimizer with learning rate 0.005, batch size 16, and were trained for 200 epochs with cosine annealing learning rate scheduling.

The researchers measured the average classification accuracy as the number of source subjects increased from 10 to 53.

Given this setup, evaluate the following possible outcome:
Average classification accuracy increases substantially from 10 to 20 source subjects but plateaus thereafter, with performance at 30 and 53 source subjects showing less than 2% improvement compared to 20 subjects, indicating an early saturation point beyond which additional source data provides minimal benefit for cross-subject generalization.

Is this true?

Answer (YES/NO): NO